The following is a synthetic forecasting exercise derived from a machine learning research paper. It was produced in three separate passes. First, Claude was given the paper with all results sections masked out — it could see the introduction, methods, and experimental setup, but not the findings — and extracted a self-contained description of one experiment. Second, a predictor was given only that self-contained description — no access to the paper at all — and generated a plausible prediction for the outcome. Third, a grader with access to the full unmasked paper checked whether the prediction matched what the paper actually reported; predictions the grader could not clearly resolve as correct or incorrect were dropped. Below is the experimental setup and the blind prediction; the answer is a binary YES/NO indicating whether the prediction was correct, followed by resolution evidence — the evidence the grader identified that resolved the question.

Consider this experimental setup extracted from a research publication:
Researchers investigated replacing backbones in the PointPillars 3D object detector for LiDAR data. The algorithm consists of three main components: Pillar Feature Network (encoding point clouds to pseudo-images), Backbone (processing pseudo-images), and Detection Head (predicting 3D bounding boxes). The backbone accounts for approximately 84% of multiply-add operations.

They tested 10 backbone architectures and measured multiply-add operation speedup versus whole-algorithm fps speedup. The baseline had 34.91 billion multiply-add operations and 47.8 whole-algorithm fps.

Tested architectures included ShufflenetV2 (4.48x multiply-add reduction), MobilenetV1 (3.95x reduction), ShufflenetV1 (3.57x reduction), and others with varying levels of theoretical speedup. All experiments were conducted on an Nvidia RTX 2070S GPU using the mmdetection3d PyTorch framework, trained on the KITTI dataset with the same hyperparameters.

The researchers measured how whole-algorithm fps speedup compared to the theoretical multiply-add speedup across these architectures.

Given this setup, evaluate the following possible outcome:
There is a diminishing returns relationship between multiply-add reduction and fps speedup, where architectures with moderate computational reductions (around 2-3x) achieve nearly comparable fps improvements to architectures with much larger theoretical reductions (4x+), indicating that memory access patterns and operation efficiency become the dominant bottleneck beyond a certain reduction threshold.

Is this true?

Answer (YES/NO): NO